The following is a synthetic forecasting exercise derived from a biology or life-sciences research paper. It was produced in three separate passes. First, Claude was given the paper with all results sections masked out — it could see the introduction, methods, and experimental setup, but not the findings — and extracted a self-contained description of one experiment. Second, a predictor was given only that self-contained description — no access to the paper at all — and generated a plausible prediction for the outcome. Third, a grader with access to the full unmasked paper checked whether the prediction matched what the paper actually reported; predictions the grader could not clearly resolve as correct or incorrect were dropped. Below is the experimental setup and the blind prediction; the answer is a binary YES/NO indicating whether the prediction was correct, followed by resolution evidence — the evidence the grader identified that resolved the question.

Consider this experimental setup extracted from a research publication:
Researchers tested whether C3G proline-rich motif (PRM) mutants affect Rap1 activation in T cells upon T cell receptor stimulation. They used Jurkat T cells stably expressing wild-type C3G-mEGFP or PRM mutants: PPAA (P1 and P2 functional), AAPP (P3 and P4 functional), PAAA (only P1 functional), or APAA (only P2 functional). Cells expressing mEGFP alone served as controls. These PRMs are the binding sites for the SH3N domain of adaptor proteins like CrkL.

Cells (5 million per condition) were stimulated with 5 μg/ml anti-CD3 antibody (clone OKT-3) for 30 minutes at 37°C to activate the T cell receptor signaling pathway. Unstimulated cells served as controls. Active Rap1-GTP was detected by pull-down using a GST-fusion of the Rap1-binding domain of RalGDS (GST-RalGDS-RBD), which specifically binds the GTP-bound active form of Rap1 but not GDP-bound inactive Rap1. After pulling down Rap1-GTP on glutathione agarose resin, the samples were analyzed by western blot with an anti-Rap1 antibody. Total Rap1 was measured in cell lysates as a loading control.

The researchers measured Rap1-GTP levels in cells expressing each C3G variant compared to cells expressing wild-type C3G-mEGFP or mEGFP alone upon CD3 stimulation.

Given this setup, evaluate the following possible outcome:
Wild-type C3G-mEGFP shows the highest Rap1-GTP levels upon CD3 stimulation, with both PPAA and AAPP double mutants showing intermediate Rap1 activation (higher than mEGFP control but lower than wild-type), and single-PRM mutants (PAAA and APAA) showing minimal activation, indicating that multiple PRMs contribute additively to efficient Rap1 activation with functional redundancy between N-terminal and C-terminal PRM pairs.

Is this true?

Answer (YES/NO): NO